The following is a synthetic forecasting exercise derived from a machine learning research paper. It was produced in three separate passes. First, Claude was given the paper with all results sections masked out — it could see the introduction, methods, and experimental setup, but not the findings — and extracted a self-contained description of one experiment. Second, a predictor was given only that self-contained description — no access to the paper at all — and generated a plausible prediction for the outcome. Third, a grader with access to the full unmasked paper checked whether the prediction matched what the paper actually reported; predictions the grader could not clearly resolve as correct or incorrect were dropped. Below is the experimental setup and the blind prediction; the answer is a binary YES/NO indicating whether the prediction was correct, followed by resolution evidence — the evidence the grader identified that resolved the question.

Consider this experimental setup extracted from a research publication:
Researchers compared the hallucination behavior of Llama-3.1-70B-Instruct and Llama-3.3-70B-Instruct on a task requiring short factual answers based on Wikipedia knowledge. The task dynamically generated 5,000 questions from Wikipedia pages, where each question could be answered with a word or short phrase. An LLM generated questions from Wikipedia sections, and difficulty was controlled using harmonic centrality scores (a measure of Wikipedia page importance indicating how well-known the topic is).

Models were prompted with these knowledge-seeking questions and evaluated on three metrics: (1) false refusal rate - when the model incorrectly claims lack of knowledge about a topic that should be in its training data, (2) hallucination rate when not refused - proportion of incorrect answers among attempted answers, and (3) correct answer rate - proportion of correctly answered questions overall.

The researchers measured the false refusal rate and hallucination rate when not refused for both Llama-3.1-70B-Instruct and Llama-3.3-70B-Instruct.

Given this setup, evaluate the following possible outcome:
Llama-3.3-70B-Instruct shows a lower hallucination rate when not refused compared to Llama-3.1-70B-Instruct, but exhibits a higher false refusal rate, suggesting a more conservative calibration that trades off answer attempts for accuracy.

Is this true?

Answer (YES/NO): NO